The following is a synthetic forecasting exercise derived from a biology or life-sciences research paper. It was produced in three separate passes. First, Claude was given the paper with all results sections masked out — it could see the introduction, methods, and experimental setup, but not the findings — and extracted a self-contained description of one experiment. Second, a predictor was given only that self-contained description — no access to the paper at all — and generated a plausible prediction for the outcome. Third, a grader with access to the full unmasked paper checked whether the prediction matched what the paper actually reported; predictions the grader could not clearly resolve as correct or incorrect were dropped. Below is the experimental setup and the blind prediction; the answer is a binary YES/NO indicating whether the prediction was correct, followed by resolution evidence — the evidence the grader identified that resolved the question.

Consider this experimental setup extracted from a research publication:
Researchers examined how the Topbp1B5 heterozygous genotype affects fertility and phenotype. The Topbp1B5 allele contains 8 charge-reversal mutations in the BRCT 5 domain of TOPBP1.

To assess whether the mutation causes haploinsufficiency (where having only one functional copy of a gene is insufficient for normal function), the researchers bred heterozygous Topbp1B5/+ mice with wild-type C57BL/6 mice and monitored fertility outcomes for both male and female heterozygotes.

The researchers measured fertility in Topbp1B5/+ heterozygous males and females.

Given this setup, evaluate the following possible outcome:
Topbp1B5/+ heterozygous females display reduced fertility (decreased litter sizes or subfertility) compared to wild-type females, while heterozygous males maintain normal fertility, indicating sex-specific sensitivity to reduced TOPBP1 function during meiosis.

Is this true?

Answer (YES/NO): NO